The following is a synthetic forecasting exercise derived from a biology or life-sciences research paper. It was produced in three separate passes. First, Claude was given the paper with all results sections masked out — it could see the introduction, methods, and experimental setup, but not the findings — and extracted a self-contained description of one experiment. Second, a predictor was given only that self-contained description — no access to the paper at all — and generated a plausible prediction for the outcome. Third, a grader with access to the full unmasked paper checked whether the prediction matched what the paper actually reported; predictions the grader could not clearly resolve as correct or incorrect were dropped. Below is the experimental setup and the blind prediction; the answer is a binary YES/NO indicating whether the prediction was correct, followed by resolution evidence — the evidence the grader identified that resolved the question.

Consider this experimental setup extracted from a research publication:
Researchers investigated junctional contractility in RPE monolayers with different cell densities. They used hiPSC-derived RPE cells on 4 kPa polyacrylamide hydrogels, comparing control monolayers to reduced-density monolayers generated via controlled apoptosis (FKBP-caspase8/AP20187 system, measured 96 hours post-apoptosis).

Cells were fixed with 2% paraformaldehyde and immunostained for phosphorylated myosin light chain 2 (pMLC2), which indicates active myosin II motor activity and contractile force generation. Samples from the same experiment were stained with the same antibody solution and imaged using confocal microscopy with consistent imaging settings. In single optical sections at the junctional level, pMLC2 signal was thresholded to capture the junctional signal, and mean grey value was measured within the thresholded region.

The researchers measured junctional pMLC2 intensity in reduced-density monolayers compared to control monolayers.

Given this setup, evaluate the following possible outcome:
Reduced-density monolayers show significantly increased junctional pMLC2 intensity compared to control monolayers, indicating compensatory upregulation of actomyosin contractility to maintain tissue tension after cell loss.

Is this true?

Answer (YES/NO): YES